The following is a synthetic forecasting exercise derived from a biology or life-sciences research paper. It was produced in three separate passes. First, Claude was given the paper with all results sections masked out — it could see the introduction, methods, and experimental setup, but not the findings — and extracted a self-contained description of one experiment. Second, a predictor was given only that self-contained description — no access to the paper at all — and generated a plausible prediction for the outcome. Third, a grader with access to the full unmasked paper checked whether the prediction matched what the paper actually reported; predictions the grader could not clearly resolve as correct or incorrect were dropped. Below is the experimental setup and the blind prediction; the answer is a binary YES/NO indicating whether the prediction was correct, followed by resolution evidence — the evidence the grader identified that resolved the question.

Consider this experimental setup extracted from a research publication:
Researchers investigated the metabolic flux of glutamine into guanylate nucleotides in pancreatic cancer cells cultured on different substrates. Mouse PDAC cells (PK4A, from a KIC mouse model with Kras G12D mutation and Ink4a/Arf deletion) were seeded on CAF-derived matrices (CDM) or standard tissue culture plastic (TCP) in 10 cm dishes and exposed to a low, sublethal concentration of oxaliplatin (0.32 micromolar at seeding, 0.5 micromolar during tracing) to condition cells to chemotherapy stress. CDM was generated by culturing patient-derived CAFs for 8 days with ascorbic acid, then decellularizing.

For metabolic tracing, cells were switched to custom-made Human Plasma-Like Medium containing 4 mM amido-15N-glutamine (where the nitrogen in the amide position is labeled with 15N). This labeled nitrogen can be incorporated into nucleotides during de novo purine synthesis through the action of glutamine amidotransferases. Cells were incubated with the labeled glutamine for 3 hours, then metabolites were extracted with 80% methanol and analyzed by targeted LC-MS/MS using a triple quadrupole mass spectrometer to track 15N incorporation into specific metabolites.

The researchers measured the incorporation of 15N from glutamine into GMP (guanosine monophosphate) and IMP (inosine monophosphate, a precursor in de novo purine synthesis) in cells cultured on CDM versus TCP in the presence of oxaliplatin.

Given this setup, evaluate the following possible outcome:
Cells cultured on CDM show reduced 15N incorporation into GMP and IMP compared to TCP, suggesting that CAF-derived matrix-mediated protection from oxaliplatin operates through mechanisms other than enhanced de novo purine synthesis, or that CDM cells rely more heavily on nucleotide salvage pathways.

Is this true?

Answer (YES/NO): NO